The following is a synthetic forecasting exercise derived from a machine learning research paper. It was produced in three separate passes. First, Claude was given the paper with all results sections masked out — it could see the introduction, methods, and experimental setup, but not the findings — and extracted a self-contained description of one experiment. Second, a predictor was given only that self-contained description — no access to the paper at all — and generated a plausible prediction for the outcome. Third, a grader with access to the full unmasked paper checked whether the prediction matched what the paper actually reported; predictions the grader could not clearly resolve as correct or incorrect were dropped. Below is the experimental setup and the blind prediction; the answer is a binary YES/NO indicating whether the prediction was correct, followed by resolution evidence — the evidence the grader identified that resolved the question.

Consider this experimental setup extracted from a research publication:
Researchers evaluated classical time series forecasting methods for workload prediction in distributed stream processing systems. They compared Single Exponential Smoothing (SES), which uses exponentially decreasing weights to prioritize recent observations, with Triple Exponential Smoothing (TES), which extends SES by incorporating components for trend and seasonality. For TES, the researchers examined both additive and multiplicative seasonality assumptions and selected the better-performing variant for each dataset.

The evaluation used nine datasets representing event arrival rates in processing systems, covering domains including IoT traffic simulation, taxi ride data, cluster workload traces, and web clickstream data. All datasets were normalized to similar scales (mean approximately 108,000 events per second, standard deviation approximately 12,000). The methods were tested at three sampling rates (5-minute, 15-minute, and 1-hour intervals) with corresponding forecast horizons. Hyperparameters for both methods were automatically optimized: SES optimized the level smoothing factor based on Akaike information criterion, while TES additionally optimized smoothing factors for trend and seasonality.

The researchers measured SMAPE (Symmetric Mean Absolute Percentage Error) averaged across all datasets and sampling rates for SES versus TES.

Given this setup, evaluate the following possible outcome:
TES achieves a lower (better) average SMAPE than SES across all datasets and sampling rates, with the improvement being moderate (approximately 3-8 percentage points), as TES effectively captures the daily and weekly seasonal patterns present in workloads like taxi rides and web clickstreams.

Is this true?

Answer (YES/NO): NO